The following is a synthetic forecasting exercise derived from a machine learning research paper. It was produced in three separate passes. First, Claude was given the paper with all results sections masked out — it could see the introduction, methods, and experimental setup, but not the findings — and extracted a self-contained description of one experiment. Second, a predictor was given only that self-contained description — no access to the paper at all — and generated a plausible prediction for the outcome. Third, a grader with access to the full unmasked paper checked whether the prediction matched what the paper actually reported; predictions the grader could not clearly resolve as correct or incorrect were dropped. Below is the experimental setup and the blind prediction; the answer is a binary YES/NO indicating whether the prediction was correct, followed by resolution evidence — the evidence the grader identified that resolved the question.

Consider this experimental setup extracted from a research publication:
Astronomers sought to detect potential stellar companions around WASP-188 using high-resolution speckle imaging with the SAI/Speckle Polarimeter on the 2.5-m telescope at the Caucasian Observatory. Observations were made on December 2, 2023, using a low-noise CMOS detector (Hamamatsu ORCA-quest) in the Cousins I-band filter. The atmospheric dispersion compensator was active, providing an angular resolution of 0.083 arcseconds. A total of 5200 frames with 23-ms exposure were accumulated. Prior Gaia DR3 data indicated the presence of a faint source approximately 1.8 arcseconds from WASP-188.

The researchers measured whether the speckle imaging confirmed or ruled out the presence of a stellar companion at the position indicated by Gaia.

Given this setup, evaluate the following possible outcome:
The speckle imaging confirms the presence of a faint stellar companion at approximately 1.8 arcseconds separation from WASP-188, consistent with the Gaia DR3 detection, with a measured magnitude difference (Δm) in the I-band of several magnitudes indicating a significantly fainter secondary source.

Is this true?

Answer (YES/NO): YES